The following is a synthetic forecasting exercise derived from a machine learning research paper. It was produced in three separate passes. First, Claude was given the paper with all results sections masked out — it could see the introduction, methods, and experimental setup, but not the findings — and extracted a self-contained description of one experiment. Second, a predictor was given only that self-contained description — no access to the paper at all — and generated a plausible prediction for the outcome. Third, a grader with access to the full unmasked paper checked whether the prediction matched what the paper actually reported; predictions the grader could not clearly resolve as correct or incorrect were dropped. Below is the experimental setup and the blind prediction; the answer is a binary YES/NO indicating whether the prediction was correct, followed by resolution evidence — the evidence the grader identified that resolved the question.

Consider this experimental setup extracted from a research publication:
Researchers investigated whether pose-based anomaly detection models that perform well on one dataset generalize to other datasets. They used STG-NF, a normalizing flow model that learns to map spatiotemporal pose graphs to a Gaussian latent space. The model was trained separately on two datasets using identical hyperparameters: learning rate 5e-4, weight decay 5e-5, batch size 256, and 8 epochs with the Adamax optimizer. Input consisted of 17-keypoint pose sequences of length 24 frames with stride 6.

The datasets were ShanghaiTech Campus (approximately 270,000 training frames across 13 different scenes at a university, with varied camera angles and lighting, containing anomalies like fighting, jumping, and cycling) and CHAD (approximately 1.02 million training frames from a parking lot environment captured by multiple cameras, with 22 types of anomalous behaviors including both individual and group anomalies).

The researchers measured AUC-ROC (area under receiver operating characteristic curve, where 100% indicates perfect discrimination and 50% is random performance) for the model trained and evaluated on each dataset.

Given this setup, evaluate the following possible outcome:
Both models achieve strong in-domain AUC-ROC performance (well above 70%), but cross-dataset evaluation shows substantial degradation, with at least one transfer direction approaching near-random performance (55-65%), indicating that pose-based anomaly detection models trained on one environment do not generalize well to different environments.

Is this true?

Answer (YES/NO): NO